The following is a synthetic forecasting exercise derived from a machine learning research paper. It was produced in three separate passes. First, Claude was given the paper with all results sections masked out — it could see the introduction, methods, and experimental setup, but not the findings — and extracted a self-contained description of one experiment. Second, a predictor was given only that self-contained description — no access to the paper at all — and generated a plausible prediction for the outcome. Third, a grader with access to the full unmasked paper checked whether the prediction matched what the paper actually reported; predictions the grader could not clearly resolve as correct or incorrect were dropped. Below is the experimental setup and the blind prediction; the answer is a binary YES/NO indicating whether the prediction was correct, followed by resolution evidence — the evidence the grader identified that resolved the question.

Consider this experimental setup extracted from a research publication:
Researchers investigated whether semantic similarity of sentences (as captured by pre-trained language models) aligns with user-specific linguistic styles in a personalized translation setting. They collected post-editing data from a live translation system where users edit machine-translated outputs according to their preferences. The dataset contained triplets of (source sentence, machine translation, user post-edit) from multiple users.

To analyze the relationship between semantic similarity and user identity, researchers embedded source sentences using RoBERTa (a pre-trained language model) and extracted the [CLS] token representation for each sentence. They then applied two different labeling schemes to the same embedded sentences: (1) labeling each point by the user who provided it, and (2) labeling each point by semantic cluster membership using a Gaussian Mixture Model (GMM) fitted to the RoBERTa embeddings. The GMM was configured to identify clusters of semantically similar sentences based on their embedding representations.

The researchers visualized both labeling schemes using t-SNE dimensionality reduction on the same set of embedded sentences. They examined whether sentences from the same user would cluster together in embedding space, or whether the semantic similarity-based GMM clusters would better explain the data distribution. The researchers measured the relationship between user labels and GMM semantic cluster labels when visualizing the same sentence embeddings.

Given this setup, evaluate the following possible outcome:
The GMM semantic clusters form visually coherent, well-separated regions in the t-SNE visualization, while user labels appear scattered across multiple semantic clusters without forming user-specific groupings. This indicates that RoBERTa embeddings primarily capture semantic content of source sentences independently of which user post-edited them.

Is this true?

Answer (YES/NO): YES